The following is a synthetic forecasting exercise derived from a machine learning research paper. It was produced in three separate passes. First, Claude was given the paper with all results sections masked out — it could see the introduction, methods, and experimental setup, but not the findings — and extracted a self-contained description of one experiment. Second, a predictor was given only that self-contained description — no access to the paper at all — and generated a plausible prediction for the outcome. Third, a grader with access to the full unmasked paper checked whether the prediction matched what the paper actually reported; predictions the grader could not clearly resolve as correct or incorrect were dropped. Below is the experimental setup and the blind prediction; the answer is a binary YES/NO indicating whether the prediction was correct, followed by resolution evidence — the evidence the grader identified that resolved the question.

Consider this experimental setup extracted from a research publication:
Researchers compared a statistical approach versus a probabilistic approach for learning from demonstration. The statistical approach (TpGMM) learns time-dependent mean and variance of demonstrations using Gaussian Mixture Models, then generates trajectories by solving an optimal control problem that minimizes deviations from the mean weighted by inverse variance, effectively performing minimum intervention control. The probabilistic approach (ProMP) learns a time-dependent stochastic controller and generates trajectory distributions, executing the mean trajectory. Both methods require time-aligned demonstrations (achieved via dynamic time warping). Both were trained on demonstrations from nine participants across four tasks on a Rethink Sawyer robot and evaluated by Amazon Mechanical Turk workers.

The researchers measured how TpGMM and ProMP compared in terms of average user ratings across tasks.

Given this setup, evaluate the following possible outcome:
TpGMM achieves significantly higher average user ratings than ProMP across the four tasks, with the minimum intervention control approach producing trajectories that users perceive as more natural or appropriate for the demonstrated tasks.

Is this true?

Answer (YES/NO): NO